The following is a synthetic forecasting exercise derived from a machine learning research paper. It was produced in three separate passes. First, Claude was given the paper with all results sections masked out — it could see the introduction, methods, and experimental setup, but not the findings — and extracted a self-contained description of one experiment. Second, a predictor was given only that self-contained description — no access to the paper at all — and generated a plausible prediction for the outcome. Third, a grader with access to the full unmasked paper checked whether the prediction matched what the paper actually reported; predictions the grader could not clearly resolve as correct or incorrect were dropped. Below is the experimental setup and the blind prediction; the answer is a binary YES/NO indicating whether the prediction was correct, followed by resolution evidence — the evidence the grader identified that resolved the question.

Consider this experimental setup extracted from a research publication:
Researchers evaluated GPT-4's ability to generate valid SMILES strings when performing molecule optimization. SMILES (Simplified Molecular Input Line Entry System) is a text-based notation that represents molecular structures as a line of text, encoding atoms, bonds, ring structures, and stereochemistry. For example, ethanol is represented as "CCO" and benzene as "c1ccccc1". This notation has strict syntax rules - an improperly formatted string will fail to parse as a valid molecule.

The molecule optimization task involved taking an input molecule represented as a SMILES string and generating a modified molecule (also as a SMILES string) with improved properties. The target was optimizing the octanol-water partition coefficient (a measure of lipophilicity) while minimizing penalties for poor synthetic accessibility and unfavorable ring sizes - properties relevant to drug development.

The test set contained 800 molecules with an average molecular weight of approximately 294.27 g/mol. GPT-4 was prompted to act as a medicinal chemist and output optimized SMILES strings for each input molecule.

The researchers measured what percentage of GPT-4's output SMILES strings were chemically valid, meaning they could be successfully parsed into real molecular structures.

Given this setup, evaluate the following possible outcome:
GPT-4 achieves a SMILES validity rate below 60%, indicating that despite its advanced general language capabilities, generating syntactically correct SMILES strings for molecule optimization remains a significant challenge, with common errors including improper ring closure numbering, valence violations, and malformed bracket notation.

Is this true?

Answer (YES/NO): NO